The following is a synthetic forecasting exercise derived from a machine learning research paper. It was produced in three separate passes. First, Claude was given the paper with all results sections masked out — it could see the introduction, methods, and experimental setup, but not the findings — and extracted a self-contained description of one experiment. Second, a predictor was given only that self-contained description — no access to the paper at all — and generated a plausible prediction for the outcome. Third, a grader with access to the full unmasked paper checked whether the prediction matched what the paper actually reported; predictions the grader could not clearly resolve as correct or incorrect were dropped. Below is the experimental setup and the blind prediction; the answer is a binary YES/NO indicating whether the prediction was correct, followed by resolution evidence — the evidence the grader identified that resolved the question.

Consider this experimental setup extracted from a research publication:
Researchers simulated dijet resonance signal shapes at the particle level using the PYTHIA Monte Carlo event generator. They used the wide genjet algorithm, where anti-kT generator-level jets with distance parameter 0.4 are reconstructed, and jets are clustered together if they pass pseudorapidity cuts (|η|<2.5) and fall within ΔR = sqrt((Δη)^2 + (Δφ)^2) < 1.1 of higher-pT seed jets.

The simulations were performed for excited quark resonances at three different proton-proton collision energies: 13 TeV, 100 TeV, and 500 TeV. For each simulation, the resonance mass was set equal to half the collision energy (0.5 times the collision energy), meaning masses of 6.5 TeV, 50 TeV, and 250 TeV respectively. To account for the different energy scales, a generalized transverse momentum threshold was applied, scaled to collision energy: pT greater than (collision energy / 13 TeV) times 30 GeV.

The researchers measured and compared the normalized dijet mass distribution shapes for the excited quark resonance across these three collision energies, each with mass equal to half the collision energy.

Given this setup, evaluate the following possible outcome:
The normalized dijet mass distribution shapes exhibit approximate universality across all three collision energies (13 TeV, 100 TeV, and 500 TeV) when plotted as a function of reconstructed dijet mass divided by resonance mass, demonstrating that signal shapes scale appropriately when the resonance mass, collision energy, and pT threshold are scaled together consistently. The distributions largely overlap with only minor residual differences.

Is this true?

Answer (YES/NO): YES